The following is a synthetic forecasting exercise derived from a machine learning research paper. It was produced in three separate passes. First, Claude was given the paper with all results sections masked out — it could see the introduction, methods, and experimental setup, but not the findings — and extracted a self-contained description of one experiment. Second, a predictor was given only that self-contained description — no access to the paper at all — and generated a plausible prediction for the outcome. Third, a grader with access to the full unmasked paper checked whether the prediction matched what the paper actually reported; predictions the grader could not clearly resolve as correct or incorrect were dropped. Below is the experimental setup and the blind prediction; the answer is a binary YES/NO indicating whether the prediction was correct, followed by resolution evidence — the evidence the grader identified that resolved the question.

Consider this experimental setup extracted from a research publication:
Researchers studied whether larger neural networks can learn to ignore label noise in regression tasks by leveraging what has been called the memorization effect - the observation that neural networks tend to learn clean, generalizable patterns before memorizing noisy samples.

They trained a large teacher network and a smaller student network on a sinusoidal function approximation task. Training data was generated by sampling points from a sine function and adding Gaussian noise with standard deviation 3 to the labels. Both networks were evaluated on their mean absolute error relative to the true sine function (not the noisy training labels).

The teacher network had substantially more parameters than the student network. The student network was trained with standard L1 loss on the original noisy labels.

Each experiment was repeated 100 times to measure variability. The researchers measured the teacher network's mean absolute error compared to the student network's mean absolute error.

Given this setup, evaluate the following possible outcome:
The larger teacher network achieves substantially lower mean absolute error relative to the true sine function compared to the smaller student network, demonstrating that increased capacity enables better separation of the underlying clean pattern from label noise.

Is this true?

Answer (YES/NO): YES